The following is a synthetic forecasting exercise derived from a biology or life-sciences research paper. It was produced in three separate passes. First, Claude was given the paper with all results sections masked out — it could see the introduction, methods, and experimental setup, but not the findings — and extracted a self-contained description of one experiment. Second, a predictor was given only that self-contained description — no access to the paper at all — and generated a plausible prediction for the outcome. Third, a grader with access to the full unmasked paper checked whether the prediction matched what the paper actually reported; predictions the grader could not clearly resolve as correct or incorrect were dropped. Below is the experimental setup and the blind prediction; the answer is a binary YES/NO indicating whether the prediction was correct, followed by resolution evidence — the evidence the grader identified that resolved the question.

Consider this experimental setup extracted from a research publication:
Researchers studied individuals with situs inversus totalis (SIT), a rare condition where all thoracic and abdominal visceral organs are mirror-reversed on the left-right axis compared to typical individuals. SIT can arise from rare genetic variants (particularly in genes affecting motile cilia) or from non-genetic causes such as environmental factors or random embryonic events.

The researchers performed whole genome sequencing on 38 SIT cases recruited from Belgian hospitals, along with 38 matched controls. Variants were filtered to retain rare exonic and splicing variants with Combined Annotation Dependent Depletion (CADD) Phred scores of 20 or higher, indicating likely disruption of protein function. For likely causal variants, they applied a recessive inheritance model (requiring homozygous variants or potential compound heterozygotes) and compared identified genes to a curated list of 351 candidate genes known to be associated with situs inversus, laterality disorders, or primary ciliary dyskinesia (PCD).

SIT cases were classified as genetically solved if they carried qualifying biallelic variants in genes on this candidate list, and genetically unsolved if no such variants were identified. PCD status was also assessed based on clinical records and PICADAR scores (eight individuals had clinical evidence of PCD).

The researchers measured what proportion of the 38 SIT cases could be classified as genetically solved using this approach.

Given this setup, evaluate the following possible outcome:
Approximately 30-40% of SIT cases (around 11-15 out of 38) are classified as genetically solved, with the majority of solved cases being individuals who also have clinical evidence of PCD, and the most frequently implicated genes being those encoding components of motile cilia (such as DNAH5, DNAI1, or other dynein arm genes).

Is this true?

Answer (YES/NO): NO